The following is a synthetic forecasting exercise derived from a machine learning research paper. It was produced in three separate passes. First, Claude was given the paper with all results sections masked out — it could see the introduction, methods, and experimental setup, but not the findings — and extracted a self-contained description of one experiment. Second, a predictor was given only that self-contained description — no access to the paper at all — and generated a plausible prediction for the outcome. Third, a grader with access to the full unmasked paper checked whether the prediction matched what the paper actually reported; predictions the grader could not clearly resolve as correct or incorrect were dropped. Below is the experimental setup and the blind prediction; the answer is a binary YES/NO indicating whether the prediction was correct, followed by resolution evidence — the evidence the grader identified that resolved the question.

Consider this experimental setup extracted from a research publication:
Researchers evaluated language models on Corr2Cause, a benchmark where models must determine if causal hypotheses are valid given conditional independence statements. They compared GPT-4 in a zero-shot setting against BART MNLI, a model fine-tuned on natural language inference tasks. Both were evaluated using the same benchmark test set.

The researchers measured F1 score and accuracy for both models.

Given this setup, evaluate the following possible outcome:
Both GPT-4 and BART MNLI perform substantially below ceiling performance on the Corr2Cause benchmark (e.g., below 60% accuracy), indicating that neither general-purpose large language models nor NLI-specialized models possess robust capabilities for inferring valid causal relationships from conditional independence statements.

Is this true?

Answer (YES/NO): NO